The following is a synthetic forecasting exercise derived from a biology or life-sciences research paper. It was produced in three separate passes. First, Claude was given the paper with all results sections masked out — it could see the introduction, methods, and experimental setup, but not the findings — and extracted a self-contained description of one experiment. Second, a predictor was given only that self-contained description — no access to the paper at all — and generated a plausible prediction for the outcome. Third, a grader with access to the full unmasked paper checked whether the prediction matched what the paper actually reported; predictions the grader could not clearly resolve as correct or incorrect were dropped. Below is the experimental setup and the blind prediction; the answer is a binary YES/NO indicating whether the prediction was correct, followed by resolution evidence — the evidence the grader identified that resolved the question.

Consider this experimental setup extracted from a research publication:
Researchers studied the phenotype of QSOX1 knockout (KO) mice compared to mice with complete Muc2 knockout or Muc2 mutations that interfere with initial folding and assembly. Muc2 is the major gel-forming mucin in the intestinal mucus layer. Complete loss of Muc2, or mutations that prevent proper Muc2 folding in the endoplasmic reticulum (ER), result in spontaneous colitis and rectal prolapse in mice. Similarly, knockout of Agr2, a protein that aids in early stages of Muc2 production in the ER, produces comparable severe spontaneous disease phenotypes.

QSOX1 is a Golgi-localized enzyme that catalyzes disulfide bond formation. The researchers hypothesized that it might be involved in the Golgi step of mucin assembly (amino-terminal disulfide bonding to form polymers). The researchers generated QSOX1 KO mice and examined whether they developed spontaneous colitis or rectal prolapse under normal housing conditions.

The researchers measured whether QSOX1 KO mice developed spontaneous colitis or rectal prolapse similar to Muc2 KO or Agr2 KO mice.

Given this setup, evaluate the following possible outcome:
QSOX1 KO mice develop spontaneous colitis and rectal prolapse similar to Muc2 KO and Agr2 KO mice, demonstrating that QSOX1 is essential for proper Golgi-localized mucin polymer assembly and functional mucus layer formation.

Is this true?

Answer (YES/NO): NO